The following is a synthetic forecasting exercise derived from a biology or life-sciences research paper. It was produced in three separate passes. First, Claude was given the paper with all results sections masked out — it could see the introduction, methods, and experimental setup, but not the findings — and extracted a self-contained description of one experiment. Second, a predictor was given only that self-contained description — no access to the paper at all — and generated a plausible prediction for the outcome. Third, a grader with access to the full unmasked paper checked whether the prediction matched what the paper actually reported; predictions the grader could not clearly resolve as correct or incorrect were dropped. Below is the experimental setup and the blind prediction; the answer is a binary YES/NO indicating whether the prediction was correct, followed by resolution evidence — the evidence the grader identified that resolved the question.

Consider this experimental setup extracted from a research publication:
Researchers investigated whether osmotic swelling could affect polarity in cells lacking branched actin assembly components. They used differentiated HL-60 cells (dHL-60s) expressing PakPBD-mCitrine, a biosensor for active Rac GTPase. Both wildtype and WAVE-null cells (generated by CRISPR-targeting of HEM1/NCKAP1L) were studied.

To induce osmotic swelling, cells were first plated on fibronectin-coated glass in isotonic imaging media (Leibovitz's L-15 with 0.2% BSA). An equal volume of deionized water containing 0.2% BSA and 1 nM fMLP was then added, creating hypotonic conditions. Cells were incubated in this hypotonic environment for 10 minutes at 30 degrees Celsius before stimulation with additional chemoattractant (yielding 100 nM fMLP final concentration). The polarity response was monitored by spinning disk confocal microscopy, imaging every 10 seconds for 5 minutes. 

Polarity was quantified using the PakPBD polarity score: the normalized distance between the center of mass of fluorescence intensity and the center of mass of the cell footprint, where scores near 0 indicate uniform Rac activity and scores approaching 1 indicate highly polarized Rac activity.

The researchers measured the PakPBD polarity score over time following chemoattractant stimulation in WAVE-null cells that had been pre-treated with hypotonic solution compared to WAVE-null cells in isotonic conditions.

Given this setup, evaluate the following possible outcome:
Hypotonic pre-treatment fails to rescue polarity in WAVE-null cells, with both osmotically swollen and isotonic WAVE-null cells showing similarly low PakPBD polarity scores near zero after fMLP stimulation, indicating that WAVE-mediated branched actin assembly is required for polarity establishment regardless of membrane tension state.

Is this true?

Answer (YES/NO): NO